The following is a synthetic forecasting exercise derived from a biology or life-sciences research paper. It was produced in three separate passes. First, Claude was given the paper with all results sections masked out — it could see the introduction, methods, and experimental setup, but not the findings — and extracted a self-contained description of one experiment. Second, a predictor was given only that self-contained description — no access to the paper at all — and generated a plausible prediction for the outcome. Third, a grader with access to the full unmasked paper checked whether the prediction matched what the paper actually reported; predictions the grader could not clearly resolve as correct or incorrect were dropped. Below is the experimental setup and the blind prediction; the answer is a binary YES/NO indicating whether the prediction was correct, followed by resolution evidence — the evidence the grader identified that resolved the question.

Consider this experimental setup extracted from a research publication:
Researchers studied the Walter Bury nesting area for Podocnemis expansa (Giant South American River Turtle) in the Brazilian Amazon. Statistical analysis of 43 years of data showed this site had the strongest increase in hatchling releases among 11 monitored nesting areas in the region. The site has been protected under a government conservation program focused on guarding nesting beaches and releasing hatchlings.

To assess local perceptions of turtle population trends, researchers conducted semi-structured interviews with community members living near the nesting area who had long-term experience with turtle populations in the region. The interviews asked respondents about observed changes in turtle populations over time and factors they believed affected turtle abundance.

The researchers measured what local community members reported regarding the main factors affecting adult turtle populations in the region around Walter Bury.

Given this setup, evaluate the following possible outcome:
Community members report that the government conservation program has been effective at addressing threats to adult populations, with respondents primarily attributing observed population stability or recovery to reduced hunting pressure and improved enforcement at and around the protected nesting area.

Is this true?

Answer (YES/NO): NO